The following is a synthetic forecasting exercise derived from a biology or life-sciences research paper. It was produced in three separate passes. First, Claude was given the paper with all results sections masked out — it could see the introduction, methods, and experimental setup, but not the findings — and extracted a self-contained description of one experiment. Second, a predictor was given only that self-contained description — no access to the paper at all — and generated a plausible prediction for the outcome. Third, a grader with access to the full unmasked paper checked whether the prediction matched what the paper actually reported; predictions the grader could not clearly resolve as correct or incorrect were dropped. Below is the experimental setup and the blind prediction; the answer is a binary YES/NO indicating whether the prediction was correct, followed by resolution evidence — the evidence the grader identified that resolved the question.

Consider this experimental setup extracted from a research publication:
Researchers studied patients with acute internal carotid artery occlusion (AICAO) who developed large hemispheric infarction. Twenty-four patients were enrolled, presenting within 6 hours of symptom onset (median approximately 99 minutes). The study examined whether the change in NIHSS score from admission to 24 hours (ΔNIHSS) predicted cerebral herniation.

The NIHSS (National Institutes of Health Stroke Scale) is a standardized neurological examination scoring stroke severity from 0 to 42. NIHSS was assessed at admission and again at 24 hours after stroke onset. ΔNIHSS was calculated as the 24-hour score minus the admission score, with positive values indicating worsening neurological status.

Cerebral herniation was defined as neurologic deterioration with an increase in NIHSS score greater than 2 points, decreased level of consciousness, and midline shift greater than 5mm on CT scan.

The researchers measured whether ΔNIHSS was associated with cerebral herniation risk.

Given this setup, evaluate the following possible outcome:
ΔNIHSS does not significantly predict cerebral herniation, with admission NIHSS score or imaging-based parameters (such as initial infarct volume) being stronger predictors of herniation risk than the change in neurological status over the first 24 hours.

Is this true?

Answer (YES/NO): NO